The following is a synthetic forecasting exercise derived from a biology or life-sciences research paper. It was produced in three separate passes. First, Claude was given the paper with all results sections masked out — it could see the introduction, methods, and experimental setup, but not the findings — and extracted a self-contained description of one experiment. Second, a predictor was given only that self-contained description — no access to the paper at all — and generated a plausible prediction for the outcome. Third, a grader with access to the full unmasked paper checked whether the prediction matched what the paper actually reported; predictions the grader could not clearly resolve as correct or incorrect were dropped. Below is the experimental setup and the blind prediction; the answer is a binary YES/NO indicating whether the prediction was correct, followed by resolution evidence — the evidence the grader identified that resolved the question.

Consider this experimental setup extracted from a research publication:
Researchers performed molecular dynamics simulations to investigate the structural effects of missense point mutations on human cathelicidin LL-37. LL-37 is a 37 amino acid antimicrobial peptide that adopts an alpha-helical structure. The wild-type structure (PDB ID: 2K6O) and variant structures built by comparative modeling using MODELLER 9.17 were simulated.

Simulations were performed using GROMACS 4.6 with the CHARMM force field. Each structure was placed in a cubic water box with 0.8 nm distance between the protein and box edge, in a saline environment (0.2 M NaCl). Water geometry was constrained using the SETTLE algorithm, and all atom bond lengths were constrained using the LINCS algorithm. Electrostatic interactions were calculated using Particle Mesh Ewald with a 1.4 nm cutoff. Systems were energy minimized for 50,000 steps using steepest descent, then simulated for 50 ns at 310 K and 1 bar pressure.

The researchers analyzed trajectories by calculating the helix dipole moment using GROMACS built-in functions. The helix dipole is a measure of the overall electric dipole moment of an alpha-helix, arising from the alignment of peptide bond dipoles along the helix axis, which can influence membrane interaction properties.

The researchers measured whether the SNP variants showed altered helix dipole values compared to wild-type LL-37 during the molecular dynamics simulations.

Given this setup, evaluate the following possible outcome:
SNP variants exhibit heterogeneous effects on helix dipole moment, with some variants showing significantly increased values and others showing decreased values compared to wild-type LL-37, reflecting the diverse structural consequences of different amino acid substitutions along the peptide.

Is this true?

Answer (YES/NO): YES